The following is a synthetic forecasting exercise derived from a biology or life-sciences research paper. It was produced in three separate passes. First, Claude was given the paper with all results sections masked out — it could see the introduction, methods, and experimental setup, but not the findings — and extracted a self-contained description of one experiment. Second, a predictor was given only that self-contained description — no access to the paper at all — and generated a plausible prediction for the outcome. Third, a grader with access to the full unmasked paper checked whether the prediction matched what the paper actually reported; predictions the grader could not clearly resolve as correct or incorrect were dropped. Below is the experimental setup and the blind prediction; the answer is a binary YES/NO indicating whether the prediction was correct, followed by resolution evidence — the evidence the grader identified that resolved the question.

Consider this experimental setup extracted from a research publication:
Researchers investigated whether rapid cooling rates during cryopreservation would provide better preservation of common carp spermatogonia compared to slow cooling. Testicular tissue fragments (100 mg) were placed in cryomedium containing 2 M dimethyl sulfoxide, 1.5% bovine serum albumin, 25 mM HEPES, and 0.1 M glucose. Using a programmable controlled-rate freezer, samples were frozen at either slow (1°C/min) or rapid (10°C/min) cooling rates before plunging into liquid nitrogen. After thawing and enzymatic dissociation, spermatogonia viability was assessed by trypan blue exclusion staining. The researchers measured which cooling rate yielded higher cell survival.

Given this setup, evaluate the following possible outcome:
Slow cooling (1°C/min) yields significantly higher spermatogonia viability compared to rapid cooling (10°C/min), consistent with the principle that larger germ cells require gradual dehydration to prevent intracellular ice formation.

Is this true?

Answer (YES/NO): YES